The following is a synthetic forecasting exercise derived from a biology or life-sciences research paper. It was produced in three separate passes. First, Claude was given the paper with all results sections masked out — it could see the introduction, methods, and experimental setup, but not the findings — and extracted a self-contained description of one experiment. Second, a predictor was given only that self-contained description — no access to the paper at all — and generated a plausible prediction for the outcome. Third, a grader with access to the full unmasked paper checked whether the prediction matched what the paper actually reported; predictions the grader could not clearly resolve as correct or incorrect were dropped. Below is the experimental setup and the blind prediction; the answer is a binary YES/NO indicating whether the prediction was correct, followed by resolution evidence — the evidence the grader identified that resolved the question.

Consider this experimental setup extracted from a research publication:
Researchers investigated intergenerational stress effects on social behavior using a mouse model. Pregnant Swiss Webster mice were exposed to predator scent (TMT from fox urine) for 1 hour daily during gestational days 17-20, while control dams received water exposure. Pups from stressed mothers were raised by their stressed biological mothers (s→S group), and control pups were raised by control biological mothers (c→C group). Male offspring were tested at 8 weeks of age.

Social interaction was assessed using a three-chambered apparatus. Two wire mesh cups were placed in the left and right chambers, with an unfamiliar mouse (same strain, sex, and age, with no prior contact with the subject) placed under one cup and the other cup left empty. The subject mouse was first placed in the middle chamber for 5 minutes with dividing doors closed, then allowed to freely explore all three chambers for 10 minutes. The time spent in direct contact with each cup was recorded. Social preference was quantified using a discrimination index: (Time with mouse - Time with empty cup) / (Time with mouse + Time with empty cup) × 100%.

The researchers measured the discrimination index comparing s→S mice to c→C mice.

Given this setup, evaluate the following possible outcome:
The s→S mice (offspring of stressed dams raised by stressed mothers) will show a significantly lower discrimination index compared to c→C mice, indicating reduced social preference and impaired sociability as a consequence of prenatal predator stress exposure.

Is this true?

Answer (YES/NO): YES